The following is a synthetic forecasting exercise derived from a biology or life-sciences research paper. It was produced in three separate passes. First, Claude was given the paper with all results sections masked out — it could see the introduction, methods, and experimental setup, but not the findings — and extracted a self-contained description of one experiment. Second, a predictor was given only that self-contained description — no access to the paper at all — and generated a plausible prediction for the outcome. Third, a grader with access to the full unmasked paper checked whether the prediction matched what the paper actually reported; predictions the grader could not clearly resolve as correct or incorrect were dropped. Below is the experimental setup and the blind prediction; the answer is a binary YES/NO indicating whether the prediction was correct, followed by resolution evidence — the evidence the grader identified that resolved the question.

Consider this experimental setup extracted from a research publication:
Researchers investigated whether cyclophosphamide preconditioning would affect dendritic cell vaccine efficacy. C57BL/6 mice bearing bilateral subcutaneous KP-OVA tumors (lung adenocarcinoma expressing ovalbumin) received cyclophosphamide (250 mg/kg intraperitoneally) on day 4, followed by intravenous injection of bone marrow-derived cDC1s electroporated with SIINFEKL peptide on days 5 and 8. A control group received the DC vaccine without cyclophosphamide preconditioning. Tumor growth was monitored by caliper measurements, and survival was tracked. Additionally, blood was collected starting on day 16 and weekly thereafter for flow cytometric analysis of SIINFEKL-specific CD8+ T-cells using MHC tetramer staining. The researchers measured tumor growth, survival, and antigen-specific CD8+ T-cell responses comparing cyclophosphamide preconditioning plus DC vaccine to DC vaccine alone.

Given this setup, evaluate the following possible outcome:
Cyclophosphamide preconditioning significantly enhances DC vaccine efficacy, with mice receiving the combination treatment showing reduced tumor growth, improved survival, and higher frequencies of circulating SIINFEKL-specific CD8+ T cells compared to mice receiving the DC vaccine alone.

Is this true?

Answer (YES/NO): NO